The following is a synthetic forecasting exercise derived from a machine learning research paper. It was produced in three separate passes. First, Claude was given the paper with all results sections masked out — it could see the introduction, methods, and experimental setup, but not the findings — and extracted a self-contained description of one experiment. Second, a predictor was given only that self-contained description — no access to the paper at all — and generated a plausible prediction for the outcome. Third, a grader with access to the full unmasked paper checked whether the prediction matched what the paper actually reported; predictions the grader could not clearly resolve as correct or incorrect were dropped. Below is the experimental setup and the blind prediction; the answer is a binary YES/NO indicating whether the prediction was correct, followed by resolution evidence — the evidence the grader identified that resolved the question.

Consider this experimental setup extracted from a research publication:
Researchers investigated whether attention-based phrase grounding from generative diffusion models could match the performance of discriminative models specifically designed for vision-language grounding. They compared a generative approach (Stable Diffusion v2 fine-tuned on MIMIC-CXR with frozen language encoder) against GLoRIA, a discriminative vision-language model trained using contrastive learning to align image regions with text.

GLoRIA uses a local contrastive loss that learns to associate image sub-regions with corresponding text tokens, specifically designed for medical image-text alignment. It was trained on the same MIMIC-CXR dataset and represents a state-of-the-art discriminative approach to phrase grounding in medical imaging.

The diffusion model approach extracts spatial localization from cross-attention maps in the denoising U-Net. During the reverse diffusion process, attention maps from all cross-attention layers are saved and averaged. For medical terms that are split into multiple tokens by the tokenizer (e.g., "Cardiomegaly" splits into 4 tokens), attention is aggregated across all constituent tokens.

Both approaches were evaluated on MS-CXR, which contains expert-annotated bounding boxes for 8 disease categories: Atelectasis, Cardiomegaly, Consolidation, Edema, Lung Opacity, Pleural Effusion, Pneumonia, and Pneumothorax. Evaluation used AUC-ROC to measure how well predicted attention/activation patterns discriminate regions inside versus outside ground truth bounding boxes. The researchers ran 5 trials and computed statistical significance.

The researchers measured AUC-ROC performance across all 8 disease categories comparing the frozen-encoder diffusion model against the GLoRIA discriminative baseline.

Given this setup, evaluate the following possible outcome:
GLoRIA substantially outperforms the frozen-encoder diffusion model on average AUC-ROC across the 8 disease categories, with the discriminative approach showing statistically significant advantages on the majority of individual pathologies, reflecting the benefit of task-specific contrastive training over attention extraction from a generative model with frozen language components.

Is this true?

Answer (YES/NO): NO